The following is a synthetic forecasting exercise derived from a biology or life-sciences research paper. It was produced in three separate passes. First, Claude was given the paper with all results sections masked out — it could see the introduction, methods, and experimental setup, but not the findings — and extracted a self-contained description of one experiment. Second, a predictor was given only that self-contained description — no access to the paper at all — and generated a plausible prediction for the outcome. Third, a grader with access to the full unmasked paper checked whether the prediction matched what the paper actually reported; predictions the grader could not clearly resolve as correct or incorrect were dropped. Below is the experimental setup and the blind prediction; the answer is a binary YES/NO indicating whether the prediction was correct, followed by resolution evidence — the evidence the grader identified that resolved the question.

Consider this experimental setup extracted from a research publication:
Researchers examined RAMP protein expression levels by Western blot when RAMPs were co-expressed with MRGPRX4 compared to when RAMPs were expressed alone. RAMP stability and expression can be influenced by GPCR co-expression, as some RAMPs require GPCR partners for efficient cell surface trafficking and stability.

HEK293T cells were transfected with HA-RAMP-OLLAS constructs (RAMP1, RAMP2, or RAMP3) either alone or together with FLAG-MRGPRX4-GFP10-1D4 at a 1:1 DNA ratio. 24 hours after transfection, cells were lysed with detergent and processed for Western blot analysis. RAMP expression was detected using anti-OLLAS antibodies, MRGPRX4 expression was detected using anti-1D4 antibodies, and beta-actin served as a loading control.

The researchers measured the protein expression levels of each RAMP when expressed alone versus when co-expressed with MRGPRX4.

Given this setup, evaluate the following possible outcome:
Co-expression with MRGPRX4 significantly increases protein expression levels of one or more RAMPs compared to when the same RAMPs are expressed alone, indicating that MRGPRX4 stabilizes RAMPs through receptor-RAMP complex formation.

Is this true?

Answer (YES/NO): NO